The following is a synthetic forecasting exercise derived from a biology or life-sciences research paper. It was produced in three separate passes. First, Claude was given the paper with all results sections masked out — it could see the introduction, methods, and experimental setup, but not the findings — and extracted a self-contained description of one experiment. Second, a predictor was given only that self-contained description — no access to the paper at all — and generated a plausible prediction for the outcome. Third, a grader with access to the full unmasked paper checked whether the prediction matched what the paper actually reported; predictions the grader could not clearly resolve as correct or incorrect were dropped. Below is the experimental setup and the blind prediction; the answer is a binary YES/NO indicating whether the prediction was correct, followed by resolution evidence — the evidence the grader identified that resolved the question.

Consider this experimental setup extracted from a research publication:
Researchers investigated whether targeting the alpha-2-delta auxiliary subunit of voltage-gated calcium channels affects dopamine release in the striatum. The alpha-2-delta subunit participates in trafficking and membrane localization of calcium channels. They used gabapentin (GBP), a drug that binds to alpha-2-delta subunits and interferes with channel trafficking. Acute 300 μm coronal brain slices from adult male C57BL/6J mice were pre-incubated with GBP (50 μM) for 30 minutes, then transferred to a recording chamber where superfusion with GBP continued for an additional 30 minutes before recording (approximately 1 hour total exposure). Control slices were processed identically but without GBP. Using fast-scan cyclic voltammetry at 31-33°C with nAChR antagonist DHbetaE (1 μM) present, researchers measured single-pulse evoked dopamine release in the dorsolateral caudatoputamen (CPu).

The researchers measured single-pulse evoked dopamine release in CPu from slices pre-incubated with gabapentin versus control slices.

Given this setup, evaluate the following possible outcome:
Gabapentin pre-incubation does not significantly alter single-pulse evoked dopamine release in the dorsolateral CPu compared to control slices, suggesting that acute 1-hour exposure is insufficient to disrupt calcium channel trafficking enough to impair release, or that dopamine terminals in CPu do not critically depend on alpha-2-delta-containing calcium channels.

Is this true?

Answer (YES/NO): NO